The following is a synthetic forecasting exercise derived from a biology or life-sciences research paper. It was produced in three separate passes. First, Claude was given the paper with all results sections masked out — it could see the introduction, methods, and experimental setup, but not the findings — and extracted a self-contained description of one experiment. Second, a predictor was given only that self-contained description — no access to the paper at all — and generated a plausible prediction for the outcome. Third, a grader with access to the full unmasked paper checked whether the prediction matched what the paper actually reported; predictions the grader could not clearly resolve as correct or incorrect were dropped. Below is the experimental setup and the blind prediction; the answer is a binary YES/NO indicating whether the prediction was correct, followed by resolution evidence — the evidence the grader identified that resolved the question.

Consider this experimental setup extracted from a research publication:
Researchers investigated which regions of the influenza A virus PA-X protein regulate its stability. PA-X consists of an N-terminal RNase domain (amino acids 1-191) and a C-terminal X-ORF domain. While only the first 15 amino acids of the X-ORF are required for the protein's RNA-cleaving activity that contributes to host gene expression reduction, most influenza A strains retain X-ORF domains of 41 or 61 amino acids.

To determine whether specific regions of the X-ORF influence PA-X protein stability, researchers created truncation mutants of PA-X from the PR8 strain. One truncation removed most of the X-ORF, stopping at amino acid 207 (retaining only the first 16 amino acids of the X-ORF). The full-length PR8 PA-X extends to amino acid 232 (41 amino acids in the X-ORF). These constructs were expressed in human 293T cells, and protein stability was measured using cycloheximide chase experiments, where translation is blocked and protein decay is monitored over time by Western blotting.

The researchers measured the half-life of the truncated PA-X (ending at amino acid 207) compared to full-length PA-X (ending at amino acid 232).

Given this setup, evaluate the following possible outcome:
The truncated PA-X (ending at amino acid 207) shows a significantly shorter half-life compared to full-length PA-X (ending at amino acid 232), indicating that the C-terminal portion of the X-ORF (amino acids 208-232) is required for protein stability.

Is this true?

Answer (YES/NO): NO